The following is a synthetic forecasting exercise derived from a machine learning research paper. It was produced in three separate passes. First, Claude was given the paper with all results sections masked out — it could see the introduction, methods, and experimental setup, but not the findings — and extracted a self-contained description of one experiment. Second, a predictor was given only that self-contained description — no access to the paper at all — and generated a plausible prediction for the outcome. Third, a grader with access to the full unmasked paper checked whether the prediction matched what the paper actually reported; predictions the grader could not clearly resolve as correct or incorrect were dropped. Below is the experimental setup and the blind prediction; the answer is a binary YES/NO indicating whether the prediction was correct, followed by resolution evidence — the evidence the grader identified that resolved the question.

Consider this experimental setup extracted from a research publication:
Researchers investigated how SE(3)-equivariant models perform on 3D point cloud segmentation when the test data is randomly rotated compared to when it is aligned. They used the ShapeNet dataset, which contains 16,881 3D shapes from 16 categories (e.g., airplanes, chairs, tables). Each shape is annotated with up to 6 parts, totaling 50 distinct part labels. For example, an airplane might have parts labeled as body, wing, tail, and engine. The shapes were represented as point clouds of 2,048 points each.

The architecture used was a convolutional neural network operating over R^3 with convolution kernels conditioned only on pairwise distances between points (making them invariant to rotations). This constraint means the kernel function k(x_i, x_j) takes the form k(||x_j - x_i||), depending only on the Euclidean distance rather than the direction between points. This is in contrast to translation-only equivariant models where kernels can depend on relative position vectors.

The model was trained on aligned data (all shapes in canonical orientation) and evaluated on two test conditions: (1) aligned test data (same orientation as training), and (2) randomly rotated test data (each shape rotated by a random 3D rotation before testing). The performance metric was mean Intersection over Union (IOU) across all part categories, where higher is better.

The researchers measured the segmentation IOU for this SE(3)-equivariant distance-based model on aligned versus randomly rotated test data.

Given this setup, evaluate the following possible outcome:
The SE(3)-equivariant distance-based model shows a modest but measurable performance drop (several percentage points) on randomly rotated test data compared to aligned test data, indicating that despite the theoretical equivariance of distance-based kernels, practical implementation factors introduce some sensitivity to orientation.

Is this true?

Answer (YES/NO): NO